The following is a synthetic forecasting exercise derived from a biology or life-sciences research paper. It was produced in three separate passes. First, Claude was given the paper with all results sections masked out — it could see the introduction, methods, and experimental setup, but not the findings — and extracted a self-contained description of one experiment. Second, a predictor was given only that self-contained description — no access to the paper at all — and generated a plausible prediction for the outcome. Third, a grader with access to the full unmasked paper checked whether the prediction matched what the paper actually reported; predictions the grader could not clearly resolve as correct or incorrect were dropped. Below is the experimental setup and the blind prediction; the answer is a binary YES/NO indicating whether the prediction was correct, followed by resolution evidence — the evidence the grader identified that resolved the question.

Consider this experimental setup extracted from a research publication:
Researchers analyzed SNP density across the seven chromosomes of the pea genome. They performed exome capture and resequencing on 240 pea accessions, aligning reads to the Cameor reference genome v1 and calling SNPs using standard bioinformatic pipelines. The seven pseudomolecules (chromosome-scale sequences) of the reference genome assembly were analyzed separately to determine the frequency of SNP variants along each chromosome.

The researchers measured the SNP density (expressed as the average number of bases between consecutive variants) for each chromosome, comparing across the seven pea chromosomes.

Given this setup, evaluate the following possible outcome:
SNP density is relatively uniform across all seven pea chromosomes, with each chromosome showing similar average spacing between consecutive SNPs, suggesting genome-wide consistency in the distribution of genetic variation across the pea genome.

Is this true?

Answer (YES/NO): NO